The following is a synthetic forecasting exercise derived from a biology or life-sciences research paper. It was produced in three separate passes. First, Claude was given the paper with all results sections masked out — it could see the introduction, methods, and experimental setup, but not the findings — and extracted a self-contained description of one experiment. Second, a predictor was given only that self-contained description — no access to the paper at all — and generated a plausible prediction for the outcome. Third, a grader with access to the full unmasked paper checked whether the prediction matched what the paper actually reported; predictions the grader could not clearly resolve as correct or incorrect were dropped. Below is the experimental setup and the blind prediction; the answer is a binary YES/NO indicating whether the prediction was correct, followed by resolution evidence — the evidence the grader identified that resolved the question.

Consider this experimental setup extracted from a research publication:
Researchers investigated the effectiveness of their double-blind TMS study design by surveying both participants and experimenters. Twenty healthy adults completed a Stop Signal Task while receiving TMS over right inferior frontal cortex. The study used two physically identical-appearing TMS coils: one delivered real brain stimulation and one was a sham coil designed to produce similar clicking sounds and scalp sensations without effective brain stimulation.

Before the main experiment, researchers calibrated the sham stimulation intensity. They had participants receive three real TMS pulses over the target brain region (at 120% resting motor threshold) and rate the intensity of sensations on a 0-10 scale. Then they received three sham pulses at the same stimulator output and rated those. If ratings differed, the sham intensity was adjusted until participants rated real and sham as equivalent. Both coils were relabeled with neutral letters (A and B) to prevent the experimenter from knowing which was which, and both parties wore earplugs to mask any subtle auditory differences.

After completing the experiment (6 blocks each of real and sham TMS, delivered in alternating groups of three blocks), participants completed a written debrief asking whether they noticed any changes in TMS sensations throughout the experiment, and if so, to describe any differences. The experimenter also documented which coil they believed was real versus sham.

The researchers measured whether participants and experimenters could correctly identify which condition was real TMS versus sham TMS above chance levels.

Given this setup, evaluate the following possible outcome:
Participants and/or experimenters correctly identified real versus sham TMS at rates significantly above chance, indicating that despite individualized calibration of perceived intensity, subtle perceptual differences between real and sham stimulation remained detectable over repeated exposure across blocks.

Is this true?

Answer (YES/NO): NO